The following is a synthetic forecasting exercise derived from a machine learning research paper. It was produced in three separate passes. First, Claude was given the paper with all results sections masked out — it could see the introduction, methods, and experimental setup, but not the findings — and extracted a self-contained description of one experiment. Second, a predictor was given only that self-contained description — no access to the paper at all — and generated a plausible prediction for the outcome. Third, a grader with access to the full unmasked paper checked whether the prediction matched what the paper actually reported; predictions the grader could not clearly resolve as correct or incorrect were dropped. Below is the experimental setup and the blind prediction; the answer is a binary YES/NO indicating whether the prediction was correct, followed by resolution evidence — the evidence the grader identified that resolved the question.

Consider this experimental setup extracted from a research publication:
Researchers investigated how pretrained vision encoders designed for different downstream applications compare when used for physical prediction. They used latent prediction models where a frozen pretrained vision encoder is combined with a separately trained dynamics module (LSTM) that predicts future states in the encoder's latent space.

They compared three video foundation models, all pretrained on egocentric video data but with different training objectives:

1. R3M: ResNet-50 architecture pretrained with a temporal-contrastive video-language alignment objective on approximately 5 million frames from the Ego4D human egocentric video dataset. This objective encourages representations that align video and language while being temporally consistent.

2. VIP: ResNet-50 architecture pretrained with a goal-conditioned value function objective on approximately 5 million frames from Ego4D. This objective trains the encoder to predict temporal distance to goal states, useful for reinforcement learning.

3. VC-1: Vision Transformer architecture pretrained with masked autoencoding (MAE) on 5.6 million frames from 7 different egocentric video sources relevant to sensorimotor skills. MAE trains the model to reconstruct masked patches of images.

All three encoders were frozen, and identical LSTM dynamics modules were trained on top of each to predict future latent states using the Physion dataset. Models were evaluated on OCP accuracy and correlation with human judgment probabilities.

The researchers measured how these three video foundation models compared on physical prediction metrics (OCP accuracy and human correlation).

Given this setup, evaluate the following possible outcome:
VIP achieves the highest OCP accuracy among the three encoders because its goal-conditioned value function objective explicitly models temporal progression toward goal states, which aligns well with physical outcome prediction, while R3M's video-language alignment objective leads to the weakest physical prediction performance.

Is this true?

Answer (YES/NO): NO